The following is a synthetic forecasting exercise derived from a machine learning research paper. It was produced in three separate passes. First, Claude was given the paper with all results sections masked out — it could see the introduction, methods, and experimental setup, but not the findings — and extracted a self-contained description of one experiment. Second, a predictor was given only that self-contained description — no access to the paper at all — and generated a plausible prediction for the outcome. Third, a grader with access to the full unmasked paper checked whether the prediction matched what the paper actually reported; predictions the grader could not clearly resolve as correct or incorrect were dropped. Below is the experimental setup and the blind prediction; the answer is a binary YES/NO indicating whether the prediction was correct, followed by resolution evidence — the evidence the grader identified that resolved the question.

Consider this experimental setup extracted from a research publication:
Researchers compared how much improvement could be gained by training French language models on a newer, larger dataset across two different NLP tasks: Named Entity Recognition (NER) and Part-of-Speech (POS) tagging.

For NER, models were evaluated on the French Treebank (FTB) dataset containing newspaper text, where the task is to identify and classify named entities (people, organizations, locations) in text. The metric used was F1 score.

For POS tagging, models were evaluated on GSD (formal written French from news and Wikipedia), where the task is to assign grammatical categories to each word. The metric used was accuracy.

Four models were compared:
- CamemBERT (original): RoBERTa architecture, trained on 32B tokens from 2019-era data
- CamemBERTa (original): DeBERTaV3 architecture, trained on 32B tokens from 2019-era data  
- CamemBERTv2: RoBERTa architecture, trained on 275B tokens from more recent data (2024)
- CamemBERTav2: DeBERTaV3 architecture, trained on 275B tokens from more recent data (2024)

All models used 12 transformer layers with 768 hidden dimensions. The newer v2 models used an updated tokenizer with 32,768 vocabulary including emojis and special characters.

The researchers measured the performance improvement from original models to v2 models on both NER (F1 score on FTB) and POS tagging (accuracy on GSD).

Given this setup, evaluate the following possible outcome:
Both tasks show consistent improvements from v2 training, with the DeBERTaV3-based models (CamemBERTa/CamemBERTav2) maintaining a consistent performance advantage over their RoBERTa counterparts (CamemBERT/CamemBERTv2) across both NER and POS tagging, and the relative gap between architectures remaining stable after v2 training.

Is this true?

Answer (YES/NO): NO